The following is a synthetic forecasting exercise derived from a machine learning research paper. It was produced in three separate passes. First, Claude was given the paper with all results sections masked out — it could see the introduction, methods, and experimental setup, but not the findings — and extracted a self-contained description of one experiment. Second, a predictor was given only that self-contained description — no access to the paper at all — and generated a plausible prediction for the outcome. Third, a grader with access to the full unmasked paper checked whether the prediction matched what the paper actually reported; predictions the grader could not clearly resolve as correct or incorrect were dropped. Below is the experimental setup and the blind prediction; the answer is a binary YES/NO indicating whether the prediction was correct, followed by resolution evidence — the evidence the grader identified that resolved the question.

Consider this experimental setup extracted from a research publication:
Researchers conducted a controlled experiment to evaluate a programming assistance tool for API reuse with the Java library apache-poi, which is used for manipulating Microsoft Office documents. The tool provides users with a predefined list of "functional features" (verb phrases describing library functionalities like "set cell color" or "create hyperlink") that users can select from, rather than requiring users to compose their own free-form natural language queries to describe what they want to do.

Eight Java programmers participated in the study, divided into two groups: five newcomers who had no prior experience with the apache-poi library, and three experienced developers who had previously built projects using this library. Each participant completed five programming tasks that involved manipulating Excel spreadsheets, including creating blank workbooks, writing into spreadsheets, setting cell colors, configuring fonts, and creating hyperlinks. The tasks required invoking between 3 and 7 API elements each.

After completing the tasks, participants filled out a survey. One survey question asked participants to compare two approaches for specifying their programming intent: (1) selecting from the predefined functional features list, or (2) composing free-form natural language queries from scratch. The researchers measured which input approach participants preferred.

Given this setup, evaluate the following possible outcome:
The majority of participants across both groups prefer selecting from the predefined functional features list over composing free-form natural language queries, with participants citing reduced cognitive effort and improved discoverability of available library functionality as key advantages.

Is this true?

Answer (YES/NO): NO